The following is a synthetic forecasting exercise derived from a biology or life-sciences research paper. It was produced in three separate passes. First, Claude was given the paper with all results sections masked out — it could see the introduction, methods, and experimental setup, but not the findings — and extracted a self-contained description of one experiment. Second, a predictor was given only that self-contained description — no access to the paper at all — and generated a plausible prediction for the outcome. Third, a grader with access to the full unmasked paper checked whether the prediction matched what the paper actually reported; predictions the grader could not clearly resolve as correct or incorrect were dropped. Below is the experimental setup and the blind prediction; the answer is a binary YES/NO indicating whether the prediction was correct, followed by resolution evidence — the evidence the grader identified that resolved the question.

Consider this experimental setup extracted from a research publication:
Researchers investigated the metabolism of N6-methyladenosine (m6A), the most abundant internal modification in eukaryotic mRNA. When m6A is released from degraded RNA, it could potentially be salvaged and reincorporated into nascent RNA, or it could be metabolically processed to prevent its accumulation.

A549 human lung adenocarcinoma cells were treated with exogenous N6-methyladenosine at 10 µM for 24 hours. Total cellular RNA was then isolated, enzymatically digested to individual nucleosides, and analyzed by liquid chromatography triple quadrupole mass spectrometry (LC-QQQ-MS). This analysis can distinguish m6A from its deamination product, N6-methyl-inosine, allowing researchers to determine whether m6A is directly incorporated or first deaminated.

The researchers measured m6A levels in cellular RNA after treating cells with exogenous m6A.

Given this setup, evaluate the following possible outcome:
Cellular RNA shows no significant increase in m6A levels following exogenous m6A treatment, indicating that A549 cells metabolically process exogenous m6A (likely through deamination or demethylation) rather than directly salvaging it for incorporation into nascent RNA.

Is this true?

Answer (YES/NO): NO